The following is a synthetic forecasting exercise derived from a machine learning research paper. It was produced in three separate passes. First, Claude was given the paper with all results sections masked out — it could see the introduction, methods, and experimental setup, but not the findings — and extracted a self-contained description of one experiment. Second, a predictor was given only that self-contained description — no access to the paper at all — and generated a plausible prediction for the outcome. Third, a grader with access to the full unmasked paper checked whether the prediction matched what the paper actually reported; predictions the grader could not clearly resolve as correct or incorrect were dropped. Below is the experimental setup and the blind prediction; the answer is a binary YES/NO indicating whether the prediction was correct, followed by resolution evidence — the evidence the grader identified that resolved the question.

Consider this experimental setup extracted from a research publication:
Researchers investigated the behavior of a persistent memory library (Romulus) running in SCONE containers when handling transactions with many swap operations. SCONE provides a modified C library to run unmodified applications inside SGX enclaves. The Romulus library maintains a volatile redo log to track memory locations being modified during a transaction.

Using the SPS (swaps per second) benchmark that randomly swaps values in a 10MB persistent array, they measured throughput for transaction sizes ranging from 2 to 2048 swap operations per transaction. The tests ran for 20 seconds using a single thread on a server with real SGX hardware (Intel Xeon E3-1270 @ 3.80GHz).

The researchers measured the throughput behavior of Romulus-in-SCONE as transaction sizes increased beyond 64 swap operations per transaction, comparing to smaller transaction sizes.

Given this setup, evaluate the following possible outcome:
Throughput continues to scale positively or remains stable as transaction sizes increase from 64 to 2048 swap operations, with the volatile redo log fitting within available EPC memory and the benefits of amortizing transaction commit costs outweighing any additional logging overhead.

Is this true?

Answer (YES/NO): NO